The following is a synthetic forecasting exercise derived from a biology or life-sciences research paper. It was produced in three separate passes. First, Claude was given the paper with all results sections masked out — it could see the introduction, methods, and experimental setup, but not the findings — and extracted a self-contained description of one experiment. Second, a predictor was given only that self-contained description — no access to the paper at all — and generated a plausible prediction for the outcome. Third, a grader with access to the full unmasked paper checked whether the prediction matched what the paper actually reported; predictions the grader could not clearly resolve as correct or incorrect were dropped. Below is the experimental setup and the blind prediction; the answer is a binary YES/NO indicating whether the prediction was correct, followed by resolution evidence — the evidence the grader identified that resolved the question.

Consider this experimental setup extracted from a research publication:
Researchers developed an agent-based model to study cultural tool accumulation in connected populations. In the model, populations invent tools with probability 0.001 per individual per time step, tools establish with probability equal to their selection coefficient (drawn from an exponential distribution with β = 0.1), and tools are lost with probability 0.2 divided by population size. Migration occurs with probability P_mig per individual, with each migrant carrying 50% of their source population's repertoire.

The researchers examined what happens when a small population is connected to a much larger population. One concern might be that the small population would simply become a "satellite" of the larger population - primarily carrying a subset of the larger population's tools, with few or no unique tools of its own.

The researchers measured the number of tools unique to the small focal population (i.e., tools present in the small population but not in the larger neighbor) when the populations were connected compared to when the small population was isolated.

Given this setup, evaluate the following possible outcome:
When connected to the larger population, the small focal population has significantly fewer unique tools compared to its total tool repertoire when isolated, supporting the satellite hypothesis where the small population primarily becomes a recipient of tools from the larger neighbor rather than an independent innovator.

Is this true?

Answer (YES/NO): NO